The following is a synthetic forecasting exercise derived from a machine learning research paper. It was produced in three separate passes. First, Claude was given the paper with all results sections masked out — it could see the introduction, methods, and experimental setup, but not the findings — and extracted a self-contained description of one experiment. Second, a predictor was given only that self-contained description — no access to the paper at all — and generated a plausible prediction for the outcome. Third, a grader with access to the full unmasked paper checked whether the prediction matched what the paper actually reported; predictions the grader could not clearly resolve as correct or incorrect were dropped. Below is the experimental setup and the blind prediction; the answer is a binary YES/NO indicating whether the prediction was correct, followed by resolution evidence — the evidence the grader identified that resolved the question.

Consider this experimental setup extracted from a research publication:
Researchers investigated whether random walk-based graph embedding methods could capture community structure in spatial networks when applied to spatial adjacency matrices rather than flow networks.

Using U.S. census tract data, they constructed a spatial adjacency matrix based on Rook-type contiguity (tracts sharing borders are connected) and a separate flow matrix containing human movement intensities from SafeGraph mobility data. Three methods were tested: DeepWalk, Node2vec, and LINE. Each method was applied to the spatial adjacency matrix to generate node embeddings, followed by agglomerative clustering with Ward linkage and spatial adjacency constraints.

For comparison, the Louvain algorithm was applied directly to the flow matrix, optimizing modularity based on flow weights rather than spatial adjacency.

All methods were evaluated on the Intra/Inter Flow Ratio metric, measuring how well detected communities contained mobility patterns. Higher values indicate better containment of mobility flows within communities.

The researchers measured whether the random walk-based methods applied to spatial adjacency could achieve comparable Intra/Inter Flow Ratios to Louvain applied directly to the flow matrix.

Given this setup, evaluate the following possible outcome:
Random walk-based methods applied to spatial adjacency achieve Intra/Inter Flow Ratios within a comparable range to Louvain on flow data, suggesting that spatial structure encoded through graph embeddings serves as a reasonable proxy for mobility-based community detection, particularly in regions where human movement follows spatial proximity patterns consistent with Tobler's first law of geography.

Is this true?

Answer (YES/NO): NO